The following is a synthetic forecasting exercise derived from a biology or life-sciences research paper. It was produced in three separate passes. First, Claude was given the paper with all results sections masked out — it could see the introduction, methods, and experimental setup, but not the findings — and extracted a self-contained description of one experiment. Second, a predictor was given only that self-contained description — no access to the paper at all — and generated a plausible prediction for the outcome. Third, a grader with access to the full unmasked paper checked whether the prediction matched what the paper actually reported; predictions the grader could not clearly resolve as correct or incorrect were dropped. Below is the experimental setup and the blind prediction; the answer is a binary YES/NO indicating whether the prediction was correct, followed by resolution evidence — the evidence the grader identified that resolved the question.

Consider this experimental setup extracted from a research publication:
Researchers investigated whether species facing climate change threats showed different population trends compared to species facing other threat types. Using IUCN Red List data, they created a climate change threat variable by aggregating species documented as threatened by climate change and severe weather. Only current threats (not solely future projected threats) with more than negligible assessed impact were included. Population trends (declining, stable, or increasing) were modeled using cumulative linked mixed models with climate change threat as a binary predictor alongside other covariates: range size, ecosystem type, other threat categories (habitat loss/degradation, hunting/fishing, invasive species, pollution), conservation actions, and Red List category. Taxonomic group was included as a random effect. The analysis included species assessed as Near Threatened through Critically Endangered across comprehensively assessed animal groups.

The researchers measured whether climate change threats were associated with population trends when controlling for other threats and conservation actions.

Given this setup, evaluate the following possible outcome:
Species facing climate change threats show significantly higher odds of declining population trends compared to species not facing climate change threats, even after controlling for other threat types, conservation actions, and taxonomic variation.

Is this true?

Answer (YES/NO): NO